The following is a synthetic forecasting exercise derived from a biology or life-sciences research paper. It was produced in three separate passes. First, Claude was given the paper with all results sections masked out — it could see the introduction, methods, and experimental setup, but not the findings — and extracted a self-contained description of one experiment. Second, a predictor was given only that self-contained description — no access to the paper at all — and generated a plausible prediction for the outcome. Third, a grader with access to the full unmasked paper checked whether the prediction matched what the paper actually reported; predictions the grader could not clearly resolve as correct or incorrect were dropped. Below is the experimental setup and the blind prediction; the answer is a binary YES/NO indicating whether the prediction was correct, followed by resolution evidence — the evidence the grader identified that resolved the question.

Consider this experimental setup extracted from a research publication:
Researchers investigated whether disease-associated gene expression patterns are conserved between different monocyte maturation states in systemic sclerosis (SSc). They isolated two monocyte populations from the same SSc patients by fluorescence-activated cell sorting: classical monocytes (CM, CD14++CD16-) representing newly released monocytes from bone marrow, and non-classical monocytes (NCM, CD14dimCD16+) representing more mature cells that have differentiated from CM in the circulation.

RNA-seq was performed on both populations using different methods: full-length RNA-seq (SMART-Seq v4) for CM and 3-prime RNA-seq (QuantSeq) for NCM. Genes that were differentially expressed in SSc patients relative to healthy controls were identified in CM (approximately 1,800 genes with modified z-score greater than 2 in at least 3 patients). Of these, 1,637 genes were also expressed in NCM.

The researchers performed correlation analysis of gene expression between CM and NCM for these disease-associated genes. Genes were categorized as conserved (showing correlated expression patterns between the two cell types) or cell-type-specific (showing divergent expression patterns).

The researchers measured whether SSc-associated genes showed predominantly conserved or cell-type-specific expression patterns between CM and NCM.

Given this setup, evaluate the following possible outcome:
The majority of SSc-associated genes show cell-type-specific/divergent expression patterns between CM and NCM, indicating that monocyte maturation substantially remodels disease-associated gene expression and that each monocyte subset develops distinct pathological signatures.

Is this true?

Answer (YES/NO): NO